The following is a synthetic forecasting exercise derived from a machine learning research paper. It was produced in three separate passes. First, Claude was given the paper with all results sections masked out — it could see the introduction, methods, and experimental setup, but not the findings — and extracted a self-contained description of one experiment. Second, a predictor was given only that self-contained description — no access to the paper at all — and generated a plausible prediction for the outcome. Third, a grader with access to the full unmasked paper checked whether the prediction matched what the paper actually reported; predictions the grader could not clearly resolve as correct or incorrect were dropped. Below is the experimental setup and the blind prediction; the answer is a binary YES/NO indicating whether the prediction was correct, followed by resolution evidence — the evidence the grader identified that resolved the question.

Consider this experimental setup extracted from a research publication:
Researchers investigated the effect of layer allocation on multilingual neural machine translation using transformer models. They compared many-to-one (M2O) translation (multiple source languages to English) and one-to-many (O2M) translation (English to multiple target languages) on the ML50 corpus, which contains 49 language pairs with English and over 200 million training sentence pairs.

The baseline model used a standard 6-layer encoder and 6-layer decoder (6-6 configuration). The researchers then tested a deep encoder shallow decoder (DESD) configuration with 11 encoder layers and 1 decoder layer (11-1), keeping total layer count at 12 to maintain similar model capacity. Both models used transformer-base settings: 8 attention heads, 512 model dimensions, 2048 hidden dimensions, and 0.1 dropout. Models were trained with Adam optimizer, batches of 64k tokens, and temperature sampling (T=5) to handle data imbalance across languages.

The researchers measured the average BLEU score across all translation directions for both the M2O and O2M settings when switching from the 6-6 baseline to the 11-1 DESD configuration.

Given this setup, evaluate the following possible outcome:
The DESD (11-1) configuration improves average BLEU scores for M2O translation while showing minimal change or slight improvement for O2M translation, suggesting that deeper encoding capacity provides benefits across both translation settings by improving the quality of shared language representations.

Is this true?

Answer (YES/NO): NO